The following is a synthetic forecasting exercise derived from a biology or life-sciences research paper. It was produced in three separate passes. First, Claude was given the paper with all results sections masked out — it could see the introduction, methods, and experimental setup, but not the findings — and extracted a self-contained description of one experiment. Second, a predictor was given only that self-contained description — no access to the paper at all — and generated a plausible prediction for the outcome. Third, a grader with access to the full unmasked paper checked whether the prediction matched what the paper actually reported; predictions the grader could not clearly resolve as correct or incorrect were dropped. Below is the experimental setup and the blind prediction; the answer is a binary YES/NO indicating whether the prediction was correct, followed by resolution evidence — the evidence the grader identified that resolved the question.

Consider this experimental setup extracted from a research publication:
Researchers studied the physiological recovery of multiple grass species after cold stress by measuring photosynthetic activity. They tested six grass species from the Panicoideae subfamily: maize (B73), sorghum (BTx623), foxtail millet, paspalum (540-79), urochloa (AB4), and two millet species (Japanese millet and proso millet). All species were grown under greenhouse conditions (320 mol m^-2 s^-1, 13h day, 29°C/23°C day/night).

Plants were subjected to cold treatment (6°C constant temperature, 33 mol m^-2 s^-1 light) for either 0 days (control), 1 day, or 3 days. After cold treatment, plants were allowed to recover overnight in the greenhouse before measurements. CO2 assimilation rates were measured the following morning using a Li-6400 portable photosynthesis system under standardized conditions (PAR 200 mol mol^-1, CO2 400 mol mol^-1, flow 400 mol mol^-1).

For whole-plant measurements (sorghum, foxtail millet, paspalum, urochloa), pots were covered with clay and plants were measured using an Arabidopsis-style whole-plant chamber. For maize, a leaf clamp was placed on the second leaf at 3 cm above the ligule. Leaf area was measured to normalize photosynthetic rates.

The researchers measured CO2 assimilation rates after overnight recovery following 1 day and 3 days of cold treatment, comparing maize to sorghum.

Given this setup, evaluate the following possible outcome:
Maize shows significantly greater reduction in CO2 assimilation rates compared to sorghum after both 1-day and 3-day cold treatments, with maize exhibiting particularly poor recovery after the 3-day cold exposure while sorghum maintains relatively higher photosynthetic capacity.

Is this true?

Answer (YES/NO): NO